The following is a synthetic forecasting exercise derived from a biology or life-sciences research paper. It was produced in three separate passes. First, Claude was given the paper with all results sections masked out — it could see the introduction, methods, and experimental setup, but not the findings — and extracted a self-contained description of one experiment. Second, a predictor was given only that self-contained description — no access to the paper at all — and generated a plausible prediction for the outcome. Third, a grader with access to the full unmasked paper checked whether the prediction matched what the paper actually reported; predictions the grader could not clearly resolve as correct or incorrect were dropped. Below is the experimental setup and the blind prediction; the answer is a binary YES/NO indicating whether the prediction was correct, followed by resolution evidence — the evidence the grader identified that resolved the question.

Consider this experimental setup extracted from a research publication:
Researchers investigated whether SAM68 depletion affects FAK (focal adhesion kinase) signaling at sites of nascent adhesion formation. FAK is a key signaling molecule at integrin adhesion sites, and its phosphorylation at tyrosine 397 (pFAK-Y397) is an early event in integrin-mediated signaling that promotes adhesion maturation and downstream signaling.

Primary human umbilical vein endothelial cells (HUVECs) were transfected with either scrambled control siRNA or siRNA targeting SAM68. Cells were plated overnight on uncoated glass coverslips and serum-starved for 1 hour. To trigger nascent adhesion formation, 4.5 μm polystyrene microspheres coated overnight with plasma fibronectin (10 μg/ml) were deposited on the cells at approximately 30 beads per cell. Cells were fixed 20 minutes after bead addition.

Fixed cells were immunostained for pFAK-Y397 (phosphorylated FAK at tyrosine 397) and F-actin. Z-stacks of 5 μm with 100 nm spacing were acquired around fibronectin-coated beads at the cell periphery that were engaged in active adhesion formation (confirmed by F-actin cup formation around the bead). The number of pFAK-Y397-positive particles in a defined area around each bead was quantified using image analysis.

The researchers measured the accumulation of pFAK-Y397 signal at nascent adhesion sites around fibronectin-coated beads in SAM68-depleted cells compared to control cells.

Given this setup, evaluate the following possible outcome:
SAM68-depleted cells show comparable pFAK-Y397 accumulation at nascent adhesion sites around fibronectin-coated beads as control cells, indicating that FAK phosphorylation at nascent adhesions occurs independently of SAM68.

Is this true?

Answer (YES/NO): NO